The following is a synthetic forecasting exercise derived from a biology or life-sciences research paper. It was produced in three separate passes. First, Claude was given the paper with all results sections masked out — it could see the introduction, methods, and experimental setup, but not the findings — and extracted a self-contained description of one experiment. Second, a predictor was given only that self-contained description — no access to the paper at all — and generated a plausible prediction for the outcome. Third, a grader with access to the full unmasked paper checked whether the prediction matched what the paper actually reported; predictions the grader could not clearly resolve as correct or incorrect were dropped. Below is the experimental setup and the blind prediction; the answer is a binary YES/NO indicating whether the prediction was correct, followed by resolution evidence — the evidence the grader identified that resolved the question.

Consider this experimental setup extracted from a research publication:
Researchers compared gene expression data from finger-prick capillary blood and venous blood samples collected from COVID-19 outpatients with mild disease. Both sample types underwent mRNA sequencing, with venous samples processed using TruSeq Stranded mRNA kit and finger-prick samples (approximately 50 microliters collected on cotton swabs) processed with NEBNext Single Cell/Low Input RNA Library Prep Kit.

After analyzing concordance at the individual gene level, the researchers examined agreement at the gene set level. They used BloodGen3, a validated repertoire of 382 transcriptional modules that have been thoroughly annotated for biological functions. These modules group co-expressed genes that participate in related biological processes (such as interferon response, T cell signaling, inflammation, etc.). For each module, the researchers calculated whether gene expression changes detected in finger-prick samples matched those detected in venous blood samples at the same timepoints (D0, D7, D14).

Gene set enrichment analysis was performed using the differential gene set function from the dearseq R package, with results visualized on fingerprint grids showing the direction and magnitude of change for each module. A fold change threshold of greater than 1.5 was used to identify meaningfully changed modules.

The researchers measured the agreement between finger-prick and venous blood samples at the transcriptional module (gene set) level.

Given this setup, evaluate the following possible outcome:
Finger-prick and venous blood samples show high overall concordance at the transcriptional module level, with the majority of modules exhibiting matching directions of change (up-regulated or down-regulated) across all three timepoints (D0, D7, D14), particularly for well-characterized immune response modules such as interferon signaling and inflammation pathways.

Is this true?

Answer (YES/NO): YES